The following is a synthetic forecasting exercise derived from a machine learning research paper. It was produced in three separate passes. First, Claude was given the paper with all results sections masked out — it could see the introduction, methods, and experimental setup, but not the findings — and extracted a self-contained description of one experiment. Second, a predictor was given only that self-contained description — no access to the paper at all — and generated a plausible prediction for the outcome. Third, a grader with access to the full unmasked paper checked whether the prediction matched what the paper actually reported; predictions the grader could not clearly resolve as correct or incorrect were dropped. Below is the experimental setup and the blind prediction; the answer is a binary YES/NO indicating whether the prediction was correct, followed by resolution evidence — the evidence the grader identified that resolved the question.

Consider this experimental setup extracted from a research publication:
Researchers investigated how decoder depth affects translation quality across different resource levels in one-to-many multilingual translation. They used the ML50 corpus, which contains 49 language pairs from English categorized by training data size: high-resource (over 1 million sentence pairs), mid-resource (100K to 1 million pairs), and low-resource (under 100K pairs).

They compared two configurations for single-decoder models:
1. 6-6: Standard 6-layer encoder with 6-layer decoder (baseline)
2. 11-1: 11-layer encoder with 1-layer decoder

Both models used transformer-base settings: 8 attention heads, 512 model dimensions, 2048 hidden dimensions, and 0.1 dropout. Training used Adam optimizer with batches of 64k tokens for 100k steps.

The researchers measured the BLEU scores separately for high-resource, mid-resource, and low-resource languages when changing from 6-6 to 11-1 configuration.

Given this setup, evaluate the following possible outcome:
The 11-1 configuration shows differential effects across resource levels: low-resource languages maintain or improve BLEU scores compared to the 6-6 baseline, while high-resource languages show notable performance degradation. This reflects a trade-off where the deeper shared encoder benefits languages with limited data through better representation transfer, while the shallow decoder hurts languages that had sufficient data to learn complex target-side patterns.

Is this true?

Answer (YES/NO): NO